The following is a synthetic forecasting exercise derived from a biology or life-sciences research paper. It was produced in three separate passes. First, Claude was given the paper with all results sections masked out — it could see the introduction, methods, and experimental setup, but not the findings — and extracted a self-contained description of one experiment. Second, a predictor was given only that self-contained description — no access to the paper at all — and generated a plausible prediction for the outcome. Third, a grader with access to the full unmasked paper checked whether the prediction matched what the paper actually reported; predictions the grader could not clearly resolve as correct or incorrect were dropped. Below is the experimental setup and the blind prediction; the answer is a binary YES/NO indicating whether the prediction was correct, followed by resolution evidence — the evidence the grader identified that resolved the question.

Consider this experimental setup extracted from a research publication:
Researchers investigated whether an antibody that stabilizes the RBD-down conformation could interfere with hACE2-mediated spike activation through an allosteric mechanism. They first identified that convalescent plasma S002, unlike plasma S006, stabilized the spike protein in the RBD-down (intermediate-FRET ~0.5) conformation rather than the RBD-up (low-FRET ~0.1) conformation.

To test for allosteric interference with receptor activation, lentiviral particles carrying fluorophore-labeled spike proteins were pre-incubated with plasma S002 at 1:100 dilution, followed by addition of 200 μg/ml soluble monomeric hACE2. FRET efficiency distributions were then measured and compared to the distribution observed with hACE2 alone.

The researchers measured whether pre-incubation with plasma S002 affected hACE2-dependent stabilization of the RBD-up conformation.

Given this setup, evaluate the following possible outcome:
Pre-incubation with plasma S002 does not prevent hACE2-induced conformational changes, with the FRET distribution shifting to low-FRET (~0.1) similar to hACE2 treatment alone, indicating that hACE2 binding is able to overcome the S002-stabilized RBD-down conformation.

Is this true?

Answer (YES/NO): NO